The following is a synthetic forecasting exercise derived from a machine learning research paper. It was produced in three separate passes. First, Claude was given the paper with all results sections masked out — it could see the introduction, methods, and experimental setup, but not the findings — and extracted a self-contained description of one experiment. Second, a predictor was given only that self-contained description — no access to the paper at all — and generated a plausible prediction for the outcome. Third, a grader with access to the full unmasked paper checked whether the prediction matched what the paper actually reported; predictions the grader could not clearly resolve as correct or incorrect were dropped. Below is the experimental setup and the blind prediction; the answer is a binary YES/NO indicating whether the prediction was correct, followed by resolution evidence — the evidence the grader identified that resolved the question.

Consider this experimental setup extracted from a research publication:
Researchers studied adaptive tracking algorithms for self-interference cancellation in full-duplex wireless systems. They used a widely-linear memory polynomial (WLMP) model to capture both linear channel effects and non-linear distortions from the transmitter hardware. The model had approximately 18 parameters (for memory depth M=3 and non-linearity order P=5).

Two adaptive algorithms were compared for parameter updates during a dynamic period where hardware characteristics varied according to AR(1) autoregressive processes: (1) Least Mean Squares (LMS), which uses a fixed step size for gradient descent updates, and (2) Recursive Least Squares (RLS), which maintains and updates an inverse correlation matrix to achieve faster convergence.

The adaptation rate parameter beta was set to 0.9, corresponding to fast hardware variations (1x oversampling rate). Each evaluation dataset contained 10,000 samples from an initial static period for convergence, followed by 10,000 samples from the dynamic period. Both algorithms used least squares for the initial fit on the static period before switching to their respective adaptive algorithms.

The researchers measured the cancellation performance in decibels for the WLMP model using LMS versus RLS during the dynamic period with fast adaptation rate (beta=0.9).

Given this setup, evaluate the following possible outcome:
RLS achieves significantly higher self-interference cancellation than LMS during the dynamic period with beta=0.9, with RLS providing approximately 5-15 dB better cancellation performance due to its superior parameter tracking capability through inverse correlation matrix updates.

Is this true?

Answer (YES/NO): NO